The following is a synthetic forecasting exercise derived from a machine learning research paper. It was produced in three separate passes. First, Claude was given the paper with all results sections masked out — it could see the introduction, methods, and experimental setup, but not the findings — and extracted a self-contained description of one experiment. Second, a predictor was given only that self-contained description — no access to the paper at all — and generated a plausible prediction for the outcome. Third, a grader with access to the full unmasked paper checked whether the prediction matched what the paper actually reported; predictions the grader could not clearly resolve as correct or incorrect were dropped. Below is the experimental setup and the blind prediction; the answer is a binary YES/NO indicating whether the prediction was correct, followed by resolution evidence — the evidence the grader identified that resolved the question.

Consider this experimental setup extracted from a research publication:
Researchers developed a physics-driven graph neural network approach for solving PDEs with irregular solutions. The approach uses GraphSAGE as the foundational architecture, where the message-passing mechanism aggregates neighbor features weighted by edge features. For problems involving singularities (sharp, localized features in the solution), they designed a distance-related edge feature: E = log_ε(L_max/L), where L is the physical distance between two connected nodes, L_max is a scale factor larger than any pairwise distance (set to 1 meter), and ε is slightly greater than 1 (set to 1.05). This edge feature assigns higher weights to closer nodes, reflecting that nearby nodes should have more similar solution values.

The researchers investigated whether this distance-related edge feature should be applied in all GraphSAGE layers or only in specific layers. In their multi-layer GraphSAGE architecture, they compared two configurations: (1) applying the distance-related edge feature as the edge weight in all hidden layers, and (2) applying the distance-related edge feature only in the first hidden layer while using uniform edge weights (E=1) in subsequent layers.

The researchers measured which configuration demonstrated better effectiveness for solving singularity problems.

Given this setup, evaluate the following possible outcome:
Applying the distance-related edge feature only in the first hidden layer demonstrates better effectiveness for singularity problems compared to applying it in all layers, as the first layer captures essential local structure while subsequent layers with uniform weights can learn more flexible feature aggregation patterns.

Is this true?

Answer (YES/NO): YES